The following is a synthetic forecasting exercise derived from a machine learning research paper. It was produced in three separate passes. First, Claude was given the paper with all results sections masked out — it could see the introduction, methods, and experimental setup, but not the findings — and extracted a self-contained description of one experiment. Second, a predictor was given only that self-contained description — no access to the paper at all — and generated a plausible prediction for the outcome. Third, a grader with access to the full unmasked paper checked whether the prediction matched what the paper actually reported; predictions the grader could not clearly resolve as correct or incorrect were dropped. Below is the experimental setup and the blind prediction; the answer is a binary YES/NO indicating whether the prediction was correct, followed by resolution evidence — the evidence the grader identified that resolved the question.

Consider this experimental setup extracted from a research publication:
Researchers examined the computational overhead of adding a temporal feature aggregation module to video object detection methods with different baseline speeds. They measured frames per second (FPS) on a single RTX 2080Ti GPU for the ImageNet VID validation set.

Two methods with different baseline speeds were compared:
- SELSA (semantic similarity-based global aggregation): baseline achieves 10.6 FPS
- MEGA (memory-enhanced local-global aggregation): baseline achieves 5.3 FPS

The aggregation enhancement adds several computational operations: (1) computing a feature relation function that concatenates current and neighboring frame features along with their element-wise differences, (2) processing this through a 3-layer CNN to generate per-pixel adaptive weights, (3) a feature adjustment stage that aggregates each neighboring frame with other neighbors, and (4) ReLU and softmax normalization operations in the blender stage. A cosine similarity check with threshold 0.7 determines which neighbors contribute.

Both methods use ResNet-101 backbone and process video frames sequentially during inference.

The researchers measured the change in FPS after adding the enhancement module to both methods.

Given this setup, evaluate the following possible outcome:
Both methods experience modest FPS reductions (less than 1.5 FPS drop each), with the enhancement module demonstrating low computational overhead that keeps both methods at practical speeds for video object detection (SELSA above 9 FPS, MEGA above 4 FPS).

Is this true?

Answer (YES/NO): YES